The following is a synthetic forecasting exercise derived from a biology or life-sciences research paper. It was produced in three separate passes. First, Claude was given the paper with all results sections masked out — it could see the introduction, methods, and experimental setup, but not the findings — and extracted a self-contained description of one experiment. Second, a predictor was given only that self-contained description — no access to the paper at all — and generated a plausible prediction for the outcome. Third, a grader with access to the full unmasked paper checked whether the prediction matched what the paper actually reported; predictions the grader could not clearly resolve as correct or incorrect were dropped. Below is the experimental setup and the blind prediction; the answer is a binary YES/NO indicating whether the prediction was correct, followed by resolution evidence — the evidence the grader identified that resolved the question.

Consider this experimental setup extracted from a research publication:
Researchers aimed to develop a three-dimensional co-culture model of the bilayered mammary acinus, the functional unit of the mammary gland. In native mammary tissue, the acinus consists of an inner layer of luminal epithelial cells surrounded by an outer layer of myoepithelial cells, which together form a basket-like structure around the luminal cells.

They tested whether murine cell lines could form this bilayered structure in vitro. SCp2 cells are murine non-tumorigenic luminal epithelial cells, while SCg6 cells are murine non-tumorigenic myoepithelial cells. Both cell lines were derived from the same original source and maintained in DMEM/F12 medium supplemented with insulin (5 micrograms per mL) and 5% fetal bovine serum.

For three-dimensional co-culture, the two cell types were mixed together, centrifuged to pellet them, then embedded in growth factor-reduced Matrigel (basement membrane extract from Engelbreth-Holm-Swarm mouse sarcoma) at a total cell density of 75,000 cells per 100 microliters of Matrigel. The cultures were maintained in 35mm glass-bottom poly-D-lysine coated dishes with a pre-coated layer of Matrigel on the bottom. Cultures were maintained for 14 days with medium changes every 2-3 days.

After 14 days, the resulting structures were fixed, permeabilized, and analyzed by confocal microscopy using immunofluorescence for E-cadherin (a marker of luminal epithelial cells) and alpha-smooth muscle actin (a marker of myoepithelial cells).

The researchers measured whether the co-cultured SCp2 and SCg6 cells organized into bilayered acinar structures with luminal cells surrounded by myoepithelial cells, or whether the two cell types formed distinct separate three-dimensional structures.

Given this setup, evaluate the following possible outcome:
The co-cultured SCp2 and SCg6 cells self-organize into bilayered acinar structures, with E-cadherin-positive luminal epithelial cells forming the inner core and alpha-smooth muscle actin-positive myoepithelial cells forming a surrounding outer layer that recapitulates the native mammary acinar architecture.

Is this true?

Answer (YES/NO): NO